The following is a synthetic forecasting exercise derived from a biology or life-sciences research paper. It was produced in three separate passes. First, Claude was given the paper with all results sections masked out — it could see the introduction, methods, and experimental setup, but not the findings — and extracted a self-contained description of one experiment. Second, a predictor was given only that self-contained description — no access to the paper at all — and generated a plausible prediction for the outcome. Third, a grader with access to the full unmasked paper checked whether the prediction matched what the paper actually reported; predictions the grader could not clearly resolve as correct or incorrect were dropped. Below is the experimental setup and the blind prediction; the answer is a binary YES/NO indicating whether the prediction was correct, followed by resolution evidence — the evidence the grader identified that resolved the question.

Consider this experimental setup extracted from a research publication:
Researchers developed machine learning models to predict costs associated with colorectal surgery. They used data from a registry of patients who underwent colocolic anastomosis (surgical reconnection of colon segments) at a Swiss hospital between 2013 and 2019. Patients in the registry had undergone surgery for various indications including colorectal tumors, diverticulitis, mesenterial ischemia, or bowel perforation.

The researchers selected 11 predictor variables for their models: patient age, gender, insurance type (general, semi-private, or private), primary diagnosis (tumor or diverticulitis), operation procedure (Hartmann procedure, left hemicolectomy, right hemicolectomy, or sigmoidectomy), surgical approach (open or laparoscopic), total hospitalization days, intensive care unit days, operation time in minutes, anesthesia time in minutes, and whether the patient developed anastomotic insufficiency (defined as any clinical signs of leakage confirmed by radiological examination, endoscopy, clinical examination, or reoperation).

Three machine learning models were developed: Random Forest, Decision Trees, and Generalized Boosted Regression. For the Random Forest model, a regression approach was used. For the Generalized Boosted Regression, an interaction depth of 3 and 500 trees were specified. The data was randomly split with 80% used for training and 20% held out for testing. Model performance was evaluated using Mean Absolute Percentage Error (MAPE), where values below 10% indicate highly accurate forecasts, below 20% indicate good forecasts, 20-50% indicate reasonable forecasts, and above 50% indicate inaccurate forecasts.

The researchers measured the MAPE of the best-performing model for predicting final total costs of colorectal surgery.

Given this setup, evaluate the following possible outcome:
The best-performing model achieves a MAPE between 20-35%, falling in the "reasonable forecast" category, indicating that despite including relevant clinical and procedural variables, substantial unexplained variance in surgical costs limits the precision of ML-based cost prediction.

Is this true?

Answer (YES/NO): YES